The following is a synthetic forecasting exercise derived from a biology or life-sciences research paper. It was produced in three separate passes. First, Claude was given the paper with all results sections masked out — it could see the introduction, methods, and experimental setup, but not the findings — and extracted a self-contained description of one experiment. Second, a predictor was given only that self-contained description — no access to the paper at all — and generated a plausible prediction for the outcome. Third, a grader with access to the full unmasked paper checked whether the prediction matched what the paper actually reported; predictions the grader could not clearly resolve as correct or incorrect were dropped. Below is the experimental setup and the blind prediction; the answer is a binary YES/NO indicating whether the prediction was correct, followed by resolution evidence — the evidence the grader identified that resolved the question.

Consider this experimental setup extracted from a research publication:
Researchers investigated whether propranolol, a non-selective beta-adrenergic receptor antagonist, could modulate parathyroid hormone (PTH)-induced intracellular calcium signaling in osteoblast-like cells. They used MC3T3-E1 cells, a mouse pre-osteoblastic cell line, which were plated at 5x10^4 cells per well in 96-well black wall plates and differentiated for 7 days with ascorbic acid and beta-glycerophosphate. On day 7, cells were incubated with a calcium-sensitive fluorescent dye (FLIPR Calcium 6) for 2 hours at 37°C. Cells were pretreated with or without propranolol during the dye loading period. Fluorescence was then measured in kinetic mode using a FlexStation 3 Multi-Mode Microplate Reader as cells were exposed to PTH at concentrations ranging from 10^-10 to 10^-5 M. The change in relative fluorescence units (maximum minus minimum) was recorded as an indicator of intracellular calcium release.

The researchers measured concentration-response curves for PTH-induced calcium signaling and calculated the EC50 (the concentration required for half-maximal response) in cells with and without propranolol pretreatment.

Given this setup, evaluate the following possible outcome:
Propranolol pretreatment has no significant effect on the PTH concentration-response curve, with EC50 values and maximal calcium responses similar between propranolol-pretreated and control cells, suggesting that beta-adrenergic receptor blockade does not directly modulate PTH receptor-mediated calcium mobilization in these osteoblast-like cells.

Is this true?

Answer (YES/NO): NO